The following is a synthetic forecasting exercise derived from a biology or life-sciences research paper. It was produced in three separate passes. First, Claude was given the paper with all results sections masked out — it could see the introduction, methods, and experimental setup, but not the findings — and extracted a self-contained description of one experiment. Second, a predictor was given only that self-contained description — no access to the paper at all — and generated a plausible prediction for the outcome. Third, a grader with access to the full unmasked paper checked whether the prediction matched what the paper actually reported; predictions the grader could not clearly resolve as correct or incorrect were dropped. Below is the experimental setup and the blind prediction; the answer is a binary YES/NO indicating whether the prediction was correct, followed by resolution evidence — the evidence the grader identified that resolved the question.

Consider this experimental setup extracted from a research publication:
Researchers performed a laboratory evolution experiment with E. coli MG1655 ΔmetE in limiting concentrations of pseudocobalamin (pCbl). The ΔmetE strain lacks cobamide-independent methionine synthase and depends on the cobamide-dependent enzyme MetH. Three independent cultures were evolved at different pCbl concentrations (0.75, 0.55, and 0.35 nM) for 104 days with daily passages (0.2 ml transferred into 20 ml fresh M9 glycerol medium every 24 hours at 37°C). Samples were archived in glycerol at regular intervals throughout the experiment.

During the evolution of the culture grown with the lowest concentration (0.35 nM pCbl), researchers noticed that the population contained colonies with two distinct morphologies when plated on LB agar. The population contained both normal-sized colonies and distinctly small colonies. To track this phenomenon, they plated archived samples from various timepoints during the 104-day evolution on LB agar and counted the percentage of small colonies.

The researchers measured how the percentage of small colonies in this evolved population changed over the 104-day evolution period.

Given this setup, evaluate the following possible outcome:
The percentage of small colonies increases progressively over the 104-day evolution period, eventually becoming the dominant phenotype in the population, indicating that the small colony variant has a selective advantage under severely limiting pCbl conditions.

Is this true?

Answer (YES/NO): NO